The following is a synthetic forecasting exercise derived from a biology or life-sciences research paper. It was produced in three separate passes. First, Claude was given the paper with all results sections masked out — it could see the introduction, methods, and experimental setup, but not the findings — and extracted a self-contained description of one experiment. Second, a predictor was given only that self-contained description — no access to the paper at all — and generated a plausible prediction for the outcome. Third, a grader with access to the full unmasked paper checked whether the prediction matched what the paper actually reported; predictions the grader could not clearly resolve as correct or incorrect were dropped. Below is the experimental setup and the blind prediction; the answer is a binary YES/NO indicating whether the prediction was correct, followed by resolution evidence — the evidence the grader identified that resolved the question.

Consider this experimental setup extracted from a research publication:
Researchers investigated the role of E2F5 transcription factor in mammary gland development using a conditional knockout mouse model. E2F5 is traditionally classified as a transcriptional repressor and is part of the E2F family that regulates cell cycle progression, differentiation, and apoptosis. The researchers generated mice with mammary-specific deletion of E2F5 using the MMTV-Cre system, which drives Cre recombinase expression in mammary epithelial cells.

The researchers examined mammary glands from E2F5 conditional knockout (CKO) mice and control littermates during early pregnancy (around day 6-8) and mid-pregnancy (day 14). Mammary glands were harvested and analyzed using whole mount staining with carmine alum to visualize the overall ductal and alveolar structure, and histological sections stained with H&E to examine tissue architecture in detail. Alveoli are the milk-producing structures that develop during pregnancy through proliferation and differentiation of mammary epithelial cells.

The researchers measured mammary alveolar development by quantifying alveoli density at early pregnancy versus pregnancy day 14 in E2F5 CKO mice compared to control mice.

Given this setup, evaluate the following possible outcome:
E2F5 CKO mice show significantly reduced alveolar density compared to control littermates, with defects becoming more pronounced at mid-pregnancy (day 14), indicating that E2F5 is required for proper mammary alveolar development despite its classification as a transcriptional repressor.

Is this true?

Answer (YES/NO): NO